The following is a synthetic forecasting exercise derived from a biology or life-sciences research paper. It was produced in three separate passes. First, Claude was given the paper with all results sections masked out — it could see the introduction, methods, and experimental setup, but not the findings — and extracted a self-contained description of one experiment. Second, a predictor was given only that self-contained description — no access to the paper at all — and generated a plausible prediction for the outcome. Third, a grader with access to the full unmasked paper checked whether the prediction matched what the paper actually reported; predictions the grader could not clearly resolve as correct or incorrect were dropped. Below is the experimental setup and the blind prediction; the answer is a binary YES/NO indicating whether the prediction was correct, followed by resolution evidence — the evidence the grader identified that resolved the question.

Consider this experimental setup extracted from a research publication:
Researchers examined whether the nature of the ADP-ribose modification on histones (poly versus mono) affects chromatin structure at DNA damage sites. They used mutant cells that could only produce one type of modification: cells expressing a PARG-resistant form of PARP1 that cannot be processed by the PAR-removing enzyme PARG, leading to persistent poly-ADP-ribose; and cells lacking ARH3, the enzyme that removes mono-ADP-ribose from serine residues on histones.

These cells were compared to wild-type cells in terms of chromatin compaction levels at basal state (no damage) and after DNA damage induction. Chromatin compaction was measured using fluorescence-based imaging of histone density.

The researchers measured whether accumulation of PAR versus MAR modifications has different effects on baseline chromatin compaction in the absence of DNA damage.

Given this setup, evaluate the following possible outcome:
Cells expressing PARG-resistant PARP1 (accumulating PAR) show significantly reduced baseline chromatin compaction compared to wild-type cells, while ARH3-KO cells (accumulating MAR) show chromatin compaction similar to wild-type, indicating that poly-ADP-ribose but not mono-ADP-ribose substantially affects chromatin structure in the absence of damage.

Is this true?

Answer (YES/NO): NO